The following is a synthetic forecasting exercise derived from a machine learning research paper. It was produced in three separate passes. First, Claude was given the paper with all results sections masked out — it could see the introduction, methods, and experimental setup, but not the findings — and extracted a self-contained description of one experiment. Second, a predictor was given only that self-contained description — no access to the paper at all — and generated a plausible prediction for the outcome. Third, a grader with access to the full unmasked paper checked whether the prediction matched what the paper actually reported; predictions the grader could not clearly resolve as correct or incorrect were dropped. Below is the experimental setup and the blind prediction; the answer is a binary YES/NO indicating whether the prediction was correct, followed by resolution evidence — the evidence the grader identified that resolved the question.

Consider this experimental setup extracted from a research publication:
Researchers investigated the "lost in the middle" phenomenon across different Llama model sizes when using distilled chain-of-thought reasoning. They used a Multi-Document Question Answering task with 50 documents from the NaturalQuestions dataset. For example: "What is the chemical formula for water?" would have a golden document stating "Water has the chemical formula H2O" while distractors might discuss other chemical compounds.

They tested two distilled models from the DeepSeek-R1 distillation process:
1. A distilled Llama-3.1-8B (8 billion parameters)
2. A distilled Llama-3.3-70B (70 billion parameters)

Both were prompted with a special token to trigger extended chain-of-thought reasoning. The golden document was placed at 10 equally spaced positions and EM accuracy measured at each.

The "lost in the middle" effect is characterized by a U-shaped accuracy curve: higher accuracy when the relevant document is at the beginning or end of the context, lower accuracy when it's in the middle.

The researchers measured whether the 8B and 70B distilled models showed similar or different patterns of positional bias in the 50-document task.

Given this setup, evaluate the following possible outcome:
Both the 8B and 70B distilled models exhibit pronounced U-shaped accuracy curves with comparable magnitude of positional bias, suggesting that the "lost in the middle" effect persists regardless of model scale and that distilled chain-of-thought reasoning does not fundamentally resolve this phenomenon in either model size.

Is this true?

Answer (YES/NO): NO